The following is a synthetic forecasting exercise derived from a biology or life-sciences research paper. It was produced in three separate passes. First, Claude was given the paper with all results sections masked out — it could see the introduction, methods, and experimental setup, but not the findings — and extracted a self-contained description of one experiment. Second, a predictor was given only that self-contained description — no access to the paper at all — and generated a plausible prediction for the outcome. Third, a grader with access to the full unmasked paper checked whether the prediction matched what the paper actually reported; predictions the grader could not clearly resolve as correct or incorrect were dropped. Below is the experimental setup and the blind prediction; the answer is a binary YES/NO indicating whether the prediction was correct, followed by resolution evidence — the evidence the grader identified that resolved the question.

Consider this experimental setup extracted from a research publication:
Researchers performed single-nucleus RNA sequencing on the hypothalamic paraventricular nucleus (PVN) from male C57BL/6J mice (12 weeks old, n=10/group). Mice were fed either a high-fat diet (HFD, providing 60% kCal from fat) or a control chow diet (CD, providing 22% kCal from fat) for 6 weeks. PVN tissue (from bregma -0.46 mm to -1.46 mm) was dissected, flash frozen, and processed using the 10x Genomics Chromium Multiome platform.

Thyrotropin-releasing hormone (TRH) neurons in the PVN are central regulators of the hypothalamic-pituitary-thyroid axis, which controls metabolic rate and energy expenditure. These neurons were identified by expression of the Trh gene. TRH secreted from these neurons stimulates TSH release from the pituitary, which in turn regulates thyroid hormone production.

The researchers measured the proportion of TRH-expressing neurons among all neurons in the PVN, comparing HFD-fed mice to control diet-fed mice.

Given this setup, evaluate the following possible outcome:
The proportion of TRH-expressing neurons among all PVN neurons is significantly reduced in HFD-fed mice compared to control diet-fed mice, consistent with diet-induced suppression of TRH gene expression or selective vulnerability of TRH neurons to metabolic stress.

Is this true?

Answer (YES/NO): NO